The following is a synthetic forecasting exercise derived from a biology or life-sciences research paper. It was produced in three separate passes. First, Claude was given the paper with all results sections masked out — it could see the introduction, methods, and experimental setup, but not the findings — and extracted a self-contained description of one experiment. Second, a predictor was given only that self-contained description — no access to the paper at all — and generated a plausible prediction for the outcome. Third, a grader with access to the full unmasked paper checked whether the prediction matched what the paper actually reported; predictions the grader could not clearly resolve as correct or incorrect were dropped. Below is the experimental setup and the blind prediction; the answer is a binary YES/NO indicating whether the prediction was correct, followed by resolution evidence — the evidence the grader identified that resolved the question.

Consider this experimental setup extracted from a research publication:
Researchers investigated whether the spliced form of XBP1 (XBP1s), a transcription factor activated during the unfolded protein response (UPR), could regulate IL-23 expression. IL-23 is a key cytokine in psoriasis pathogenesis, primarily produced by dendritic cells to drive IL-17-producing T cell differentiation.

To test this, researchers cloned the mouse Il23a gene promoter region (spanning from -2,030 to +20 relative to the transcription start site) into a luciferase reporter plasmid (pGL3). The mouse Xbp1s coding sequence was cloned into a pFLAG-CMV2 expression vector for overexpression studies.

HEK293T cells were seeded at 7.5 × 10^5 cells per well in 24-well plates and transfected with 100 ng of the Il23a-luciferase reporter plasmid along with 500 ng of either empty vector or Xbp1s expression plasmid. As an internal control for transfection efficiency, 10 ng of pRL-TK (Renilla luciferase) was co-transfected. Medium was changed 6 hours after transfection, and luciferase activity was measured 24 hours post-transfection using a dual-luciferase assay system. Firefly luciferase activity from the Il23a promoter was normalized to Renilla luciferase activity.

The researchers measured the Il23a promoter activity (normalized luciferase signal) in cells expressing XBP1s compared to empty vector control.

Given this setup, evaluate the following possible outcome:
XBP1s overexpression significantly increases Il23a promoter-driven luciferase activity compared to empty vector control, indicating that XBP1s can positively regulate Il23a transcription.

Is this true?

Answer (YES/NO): YES